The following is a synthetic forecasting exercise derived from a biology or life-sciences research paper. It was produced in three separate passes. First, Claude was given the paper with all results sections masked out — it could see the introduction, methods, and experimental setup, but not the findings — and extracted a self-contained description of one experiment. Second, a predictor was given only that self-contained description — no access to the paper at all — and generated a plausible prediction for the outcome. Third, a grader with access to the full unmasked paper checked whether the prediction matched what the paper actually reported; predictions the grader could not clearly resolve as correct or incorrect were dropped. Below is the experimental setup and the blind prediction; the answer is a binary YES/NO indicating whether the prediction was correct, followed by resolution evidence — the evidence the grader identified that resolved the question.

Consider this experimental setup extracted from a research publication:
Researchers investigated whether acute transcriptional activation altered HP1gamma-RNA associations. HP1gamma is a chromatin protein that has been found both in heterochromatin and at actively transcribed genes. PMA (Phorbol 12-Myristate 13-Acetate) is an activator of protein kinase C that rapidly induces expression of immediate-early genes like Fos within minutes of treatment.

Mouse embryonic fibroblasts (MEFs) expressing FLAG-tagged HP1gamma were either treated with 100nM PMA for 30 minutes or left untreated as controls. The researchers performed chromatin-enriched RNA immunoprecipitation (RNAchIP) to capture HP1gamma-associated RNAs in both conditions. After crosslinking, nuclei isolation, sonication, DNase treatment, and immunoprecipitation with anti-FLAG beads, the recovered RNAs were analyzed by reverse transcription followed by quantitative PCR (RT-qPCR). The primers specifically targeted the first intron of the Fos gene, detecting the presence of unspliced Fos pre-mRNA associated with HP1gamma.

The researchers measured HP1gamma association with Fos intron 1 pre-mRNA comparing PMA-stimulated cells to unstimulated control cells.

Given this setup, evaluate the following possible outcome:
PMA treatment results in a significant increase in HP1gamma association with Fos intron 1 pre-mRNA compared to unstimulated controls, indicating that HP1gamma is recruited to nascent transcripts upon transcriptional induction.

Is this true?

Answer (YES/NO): YES